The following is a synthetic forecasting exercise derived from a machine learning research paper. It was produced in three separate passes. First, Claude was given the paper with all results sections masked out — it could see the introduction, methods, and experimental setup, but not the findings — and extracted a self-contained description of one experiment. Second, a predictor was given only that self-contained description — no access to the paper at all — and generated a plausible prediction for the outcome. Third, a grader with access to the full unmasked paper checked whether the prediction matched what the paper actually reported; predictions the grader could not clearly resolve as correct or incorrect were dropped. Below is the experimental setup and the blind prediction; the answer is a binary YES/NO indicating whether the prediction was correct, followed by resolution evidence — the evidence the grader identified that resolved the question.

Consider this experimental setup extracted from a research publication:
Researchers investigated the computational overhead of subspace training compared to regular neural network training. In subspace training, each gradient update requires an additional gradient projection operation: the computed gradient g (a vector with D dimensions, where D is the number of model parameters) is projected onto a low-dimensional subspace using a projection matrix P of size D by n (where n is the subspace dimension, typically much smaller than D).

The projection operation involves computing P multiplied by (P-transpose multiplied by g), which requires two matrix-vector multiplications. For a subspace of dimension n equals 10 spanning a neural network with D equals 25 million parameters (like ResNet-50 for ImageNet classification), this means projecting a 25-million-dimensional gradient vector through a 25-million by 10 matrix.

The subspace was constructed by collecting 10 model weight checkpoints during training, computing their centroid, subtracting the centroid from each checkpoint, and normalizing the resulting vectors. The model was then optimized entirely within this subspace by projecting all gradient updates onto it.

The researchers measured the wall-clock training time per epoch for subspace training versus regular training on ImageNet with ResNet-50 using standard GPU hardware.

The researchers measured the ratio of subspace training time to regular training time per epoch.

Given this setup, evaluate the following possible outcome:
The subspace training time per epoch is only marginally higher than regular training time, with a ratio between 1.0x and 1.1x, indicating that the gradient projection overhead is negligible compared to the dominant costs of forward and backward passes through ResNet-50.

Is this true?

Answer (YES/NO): YES